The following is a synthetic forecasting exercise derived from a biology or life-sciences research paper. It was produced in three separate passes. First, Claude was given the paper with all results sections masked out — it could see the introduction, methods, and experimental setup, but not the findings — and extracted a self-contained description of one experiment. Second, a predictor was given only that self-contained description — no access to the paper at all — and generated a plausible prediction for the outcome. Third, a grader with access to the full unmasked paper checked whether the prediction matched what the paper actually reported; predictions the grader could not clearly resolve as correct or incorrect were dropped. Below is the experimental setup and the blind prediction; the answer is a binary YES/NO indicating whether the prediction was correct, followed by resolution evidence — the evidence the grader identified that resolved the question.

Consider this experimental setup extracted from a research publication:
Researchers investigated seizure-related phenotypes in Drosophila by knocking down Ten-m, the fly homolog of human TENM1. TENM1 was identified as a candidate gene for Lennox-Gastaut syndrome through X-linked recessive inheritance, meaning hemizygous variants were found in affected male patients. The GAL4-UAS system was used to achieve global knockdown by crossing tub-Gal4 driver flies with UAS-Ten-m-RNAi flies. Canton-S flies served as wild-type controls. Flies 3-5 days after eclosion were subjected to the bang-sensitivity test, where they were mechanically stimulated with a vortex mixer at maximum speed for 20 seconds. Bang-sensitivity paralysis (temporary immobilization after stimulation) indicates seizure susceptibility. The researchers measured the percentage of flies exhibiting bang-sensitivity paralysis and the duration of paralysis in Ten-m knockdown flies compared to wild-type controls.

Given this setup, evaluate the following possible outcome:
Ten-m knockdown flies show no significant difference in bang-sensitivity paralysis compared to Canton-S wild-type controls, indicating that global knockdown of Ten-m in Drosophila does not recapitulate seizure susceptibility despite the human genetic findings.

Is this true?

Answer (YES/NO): NO